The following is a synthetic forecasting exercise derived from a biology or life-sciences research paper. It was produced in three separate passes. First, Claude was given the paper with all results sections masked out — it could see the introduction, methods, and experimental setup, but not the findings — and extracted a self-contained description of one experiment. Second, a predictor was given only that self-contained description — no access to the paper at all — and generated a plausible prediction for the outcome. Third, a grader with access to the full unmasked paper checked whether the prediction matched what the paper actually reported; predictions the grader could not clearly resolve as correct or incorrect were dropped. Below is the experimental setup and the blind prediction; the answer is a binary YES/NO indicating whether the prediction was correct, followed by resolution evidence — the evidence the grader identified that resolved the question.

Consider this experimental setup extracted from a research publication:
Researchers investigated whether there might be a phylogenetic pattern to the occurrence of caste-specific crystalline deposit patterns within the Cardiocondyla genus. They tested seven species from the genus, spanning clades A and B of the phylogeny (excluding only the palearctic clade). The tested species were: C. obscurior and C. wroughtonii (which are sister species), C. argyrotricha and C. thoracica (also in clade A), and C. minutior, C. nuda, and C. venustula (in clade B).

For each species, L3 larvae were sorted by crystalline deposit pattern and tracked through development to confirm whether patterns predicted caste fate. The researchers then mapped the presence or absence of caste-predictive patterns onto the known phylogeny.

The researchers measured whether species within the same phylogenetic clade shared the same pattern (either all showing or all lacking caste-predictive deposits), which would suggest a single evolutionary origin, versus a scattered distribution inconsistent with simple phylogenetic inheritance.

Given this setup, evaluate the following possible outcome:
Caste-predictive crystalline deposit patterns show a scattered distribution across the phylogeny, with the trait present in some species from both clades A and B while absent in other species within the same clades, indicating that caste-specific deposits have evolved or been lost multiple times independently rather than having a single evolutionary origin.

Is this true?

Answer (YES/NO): YES